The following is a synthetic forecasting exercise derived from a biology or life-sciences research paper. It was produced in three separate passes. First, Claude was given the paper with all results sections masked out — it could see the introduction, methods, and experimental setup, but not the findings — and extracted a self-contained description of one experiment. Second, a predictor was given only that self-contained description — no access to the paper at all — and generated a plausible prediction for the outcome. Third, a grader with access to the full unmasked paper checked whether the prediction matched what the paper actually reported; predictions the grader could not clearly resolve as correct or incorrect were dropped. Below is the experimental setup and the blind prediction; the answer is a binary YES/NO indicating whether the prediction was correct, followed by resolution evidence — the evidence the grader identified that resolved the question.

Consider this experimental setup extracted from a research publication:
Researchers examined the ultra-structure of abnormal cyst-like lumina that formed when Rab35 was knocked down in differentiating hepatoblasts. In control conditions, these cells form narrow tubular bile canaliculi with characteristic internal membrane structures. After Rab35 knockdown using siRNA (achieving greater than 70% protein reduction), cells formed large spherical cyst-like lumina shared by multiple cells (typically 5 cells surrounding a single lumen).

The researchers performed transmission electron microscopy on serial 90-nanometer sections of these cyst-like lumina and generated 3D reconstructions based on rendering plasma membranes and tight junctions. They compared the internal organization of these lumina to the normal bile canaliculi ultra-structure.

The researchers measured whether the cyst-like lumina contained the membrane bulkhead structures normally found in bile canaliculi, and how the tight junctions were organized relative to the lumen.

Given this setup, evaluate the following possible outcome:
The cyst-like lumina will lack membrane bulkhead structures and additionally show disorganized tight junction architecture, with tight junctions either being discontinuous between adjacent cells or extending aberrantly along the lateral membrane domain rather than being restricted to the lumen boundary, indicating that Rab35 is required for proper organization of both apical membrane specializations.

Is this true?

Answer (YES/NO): NO